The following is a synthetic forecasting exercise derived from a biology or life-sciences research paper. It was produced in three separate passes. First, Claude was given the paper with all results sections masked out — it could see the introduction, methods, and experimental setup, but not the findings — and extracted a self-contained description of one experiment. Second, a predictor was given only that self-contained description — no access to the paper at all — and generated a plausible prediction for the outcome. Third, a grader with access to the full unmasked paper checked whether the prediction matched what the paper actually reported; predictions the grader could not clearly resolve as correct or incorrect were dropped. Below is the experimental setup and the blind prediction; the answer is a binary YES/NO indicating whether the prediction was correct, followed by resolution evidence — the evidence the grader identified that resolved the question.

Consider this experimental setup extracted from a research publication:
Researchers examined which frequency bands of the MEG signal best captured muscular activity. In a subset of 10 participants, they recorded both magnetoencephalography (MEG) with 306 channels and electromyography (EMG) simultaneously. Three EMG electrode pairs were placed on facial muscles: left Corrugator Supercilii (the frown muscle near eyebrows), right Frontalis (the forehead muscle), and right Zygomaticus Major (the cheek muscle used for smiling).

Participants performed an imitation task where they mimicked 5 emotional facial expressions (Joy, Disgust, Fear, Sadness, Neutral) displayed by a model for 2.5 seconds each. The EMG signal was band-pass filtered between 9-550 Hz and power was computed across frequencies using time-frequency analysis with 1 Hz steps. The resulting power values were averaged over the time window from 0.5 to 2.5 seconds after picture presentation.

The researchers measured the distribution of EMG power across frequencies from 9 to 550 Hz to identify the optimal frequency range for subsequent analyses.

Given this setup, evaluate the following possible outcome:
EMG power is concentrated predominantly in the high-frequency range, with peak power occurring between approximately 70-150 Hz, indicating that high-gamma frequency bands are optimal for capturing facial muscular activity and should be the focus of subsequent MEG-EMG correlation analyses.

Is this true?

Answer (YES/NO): NO